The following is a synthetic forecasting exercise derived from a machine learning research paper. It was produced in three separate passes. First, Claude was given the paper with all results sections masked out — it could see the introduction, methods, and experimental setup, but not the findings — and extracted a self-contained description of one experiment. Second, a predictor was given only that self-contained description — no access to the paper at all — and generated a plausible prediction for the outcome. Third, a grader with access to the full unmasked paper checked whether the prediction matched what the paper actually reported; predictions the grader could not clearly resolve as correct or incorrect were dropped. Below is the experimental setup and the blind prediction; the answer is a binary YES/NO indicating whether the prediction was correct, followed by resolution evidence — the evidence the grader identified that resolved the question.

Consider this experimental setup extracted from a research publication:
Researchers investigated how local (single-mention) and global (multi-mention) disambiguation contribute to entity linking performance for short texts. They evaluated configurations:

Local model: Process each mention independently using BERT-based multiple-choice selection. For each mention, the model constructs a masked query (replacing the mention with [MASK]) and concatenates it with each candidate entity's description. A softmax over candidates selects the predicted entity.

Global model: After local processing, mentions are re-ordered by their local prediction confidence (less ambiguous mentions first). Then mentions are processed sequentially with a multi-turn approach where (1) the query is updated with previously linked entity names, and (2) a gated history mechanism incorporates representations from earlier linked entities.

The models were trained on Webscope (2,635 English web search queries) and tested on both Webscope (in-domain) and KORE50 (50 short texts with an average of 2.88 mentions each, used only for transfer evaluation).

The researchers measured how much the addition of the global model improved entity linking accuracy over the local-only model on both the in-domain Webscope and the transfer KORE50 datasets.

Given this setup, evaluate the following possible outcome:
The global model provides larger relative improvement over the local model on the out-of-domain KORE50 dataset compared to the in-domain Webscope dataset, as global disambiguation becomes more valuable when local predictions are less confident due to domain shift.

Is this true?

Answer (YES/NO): YES